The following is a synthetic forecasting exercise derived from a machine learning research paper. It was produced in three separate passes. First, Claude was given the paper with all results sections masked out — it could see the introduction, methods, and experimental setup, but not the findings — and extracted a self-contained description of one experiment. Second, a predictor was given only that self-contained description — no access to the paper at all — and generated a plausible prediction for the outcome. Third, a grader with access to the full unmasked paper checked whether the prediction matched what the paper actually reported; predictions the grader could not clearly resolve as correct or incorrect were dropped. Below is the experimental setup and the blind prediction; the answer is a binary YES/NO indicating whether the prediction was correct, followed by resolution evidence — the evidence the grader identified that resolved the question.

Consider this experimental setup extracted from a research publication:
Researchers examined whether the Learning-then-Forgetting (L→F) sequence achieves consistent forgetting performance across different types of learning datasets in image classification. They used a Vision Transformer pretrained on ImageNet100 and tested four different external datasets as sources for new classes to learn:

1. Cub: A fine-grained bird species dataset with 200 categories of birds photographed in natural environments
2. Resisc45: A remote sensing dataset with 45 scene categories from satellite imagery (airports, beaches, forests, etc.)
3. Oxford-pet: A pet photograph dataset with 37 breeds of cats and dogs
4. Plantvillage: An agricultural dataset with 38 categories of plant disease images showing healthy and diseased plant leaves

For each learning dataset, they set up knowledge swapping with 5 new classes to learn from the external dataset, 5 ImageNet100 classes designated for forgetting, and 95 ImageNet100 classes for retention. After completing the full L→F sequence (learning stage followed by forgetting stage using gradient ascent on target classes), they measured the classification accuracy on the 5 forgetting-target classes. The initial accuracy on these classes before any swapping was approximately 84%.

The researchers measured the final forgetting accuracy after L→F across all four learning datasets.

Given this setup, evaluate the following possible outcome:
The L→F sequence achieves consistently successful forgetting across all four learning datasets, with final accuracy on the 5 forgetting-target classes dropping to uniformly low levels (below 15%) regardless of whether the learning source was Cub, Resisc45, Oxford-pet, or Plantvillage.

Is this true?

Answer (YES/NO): YES